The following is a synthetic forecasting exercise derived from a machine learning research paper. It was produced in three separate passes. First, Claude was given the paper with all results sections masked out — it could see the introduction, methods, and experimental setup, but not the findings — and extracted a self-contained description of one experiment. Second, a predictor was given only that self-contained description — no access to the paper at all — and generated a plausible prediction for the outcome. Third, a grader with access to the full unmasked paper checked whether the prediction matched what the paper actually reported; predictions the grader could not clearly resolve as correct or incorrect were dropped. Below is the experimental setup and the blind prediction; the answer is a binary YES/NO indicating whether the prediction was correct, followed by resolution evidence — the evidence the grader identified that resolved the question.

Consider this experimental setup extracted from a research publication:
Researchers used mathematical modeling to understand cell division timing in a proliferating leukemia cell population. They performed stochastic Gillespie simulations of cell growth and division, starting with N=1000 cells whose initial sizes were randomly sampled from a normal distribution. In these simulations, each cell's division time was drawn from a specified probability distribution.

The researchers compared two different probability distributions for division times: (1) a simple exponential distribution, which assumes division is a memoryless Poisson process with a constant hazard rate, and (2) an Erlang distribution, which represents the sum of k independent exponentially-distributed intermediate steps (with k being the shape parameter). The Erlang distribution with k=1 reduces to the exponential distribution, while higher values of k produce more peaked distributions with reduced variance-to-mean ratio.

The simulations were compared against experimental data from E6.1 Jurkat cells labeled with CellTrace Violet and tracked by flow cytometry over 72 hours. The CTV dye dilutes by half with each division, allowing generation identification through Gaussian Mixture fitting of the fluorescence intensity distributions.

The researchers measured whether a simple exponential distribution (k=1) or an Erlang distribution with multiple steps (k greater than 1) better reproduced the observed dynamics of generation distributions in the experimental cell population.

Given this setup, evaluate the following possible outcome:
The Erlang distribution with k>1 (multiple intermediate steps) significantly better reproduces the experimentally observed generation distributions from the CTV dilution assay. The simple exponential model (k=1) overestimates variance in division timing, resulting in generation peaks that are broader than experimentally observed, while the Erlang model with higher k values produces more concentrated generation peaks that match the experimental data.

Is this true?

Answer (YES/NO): YES